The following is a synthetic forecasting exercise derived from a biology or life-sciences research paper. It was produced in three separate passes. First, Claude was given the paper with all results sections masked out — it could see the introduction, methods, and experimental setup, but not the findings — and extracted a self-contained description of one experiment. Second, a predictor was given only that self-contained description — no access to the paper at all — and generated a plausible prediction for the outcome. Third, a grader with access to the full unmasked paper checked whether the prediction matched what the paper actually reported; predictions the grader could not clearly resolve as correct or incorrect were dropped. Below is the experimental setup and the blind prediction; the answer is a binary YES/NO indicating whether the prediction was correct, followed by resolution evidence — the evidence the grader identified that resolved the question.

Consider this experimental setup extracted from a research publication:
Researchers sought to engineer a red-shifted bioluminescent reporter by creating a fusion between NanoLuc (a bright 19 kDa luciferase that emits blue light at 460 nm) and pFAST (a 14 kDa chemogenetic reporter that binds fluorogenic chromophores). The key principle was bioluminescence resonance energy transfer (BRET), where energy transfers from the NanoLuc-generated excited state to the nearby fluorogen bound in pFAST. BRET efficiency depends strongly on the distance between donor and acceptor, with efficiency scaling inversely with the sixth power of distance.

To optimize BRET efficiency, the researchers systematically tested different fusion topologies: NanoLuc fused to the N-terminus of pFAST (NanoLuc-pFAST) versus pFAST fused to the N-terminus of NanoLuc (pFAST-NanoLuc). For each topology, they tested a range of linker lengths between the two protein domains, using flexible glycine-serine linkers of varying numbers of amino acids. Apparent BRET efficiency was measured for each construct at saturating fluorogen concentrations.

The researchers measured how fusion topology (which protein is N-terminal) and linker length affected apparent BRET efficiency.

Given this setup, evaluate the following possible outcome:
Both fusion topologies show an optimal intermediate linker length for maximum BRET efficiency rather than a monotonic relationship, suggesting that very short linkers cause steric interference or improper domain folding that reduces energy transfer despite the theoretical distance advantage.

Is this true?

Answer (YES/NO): NO